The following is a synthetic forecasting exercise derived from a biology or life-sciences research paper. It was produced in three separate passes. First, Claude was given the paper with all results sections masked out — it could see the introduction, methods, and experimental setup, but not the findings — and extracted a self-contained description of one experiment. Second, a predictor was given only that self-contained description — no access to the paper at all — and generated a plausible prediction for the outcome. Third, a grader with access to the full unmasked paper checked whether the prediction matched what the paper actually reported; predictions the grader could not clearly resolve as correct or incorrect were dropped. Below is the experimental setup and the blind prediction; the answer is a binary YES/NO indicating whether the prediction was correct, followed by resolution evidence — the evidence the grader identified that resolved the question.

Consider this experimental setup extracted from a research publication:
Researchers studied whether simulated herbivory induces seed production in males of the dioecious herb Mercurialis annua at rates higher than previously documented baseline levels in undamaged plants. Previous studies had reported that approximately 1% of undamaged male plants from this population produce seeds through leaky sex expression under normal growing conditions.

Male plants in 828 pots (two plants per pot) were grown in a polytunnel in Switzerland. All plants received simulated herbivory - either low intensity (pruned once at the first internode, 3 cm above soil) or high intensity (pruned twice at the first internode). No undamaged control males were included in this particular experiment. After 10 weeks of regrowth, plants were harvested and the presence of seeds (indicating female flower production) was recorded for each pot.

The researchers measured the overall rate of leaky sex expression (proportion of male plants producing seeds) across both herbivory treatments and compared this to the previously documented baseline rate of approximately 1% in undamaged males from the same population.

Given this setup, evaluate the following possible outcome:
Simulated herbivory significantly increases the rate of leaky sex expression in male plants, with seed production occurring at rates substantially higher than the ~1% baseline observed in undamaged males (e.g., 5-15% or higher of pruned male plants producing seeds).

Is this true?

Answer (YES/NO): YES